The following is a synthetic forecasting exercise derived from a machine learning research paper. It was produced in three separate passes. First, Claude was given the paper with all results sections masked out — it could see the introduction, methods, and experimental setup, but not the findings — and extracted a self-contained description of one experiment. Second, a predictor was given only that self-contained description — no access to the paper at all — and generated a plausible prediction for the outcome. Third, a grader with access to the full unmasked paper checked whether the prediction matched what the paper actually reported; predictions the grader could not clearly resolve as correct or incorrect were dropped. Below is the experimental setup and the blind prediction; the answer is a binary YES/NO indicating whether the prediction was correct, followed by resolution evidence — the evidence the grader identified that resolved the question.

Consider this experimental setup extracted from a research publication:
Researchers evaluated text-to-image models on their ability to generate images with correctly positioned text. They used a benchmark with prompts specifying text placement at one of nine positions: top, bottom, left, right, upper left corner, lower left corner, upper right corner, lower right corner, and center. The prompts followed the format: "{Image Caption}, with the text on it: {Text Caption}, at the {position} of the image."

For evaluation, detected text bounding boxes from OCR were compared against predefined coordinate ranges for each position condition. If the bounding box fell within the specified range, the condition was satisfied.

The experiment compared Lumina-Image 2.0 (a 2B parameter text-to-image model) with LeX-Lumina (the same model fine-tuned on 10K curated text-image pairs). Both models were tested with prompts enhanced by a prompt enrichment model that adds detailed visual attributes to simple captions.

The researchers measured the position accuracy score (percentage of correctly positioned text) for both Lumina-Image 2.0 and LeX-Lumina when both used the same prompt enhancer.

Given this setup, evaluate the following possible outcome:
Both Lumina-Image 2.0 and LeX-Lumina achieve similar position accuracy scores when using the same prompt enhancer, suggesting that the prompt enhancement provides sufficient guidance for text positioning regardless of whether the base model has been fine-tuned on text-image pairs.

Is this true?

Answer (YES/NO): NO